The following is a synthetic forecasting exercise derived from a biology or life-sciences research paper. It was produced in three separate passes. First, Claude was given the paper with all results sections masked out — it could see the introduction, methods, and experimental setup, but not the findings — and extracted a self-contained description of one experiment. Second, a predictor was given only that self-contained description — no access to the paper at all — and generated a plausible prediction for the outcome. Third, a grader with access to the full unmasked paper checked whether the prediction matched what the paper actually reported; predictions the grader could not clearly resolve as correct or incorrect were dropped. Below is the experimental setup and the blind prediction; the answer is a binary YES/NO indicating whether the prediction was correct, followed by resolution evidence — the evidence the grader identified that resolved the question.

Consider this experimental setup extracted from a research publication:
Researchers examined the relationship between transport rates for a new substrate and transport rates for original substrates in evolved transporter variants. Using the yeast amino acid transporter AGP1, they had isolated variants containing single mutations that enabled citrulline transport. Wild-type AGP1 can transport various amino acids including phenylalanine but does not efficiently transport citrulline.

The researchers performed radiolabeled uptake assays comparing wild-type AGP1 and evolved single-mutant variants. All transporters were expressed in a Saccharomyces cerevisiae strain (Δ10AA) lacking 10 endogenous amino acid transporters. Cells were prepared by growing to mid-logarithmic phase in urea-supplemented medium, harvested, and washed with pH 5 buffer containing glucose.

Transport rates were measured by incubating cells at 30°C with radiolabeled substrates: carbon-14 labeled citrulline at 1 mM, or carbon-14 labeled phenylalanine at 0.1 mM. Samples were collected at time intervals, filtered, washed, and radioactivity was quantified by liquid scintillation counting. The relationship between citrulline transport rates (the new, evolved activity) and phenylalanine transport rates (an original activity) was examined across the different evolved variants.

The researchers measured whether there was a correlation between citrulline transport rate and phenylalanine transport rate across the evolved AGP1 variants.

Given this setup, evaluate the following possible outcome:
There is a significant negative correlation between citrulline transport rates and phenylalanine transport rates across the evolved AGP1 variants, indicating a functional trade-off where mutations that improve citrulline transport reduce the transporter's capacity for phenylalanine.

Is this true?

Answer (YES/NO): NO